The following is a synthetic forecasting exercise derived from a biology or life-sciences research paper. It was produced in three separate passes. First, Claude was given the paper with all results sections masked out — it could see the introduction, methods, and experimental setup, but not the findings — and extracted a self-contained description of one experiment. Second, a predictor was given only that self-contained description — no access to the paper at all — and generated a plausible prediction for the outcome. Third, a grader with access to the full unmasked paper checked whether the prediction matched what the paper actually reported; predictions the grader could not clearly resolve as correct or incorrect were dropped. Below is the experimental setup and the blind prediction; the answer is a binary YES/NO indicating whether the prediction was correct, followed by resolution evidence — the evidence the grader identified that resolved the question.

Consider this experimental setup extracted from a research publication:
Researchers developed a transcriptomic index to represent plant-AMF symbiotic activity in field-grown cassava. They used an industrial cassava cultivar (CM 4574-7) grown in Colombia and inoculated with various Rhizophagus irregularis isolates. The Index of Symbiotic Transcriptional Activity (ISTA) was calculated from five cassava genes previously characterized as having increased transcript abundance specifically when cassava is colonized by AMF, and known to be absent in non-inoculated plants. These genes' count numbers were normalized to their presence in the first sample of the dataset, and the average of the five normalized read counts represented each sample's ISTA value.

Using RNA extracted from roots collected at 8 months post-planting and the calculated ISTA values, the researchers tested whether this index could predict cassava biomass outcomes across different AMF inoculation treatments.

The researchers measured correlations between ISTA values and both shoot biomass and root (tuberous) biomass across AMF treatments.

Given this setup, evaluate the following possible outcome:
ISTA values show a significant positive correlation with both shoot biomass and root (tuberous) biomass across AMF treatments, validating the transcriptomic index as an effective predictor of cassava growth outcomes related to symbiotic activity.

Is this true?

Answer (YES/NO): NO